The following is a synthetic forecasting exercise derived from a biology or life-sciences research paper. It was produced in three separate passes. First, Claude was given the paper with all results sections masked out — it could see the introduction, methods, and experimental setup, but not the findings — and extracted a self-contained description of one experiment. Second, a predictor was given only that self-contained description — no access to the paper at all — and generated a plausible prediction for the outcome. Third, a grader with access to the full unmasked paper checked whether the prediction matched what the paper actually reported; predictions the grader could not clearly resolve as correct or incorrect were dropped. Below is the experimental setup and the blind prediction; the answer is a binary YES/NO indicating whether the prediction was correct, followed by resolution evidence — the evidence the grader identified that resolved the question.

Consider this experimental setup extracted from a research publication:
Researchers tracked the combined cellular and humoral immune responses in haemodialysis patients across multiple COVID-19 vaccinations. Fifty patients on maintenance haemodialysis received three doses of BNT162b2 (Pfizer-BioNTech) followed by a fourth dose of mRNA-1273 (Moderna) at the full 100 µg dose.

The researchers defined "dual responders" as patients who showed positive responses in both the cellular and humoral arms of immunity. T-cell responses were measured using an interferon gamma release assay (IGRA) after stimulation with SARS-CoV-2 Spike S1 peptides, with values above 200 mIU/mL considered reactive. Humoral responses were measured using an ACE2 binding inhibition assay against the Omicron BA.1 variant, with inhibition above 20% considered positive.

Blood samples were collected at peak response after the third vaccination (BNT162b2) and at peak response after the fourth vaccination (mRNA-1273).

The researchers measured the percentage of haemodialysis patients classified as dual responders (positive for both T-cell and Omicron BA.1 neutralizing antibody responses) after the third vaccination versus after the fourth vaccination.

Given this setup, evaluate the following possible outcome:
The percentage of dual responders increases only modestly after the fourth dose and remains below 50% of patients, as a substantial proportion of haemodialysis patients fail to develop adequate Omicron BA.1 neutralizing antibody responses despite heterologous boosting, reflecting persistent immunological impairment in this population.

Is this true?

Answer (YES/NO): NO